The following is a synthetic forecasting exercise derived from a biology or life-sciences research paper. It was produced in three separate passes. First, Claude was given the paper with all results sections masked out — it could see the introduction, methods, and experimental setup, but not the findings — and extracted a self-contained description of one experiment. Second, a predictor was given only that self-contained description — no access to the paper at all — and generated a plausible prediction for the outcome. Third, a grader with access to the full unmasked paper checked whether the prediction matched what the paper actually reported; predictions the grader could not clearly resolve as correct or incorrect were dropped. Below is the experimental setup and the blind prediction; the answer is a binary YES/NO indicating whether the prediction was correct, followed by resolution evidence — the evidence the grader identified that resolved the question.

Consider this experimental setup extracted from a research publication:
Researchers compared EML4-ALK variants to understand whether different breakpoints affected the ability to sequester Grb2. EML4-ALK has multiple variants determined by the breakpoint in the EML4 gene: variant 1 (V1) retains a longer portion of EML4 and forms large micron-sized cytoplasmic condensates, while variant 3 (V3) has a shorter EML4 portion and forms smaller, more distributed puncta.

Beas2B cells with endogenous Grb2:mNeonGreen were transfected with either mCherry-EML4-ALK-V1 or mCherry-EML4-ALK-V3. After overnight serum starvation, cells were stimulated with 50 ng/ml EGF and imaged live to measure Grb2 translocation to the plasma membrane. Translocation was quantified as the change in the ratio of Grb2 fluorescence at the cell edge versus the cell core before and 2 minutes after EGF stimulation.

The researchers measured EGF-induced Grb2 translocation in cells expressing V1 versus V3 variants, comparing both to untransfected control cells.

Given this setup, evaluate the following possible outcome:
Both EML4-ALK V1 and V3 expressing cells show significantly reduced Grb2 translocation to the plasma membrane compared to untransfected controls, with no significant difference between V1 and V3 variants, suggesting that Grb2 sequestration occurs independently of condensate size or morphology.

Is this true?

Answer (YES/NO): YES